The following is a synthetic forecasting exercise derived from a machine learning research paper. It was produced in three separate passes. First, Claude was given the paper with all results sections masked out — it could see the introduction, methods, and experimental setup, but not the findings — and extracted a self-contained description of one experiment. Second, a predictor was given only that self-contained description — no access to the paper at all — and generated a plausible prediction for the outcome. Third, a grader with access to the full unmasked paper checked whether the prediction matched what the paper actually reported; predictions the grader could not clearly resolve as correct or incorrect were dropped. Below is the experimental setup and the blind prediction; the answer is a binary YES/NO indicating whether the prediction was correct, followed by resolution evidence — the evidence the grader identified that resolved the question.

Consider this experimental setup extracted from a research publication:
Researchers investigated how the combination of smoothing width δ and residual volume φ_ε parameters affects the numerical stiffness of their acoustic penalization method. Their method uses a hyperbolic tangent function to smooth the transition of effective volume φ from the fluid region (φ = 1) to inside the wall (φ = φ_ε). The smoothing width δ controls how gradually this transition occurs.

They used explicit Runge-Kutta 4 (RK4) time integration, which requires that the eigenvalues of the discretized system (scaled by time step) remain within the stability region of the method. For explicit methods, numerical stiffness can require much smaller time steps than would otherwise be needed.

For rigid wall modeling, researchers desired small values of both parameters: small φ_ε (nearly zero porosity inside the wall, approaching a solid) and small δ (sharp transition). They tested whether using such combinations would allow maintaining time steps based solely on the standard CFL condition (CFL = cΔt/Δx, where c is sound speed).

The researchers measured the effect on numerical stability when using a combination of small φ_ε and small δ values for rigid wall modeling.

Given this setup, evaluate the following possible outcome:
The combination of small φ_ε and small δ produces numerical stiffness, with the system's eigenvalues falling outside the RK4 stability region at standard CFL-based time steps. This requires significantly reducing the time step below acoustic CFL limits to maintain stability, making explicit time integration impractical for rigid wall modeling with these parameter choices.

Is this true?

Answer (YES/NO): YES